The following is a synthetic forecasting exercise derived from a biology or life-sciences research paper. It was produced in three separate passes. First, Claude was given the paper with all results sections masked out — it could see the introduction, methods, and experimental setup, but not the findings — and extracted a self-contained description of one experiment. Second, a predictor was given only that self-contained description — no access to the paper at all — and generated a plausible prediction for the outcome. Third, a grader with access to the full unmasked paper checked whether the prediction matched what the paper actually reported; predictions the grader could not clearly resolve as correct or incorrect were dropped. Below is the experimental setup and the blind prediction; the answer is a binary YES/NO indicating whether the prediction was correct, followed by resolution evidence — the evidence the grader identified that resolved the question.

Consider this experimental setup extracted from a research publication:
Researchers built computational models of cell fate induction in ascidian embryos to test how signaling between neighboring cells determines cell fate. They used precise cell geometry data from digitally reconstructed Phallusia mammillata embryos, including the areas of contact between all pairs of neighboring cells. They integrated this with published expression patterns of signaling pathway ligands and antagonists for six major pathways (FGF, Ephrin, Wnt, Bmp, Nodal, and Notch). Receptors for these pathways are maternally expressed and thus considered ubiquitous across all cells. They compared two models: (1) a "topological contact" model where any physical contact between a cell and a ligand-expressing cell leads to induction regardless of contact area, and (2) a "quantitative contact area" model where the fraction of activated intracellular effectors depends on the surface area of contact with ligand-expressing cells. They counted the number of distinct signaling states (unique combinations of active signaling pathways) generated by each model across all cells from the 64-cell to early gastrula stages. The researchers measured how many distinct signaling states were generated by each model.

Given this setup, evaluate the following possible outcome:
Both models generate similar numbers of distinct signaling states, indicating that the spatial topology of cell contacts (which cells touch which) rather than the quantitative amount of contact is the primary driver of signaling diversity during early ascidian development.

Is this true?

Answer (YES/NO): NO